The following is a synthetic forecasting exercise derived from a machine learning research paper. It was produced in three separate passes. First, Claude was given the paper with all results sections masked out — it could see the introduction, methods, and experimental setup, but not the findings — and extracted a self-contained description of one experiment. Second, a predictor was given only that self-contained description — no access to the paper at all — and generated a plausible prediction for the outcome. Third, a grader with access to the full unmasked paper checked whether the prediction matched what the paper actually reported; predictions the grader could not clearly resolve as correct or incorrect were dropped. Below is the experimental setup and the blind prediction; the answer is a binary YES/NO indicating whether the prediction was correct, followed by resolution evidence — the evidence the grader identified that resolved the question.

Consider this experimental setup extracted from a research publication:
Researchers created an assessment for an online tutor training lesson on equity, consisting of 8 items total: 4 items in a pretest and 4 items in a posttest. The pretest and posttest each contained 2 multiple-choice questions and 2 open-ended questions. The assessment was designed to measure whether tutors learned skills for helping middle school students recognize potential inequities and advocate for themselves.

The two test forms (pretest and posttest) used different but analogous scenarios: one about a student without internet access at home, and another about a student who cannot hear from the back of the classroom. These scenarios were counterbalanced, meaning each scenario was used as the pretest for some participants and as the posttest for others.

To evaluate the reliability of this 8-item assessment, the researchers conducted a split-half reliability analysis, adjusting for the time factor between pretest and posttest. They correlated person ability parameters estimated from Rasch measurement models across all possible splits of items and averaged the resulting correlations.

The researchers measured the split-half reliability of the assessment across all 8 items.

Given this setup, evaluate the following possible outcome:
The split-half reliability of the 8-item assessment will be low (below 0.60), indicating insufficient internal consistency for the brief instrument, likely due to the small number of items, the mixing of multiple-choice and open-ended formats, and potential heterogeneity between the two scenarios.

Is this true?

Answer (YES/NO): YES